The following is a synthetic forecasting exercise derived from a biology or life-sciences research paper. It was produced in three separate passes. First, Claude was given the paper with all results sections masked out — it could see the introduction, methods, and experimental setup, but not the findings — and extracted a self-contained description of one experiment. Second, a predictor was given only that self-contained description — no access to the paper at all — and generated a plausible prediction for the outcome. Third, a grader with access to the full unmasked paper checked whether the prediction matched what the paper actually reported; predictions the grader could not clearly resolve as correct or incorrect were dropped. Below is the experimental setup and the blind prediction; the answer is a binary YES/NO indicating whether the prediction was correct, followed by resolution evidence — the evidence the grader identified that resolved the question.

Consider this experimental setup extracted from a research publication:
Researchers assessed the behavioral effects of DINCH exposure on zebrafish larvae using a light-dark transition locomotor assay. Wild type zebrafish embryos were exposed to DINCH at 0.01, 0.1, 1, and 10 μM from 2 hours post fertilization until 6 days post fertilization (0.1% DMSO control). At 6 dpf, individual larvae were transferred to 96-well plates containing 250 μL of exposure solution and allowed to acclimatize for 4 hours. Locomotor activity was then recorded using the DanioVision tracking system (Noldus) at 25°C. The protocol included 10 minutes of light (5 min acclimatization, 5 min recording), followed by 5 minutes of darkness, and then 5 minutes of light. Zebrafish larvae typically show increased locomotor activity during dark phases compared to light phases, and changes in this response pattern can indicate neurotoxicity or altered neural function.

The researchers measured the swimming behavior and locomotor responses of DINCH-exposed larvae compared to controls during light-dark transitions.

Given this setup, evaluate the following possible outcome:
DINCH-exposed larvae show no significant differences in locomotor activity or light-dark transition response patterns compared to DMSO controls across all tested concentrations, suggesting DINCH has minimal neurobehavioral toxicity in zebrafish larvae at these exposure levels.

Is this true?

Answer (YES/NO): NO